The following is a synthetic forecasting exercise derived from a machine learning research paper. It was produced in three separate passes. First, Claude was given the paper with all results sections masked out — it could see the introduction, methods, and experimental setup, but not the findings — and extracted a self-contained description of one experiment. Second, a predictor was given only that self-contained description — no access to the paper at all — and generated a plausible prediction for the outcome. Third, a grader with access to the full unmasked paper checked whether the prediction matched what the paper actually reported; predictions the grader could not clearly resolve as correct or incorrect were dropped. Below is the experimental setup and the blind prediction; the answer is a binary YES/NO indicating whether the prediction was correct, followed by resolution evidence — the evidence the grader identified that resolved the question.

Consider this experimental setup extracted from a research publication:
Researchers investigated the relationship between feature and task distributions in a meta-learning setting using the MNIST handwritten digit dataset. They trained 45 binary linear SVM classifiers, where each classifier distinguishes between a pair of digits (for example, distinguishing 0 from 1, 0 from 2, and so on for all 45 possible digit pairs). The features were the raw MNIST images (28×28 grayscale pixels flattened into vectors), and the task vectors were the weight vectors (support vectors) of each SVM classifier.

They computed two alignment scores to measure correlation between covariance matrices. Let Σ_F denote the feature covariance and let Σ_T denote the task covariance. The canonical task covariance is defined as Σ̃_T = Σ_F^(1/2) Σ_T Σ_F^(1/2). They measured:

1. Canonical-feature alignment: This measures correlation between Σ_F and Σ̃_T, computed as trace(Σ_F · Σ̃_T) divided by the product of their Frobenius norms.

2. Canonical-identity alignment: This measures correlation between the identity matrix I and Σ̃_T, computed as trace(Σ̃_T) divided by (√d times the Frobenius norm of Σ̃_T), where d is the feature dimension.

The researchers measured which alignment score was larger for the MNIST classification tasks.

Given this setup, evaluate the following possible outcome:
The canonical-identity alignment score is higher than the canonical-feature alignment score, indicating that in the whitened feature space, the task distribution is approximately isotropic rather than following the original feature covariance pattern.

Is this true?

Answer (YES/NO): NO